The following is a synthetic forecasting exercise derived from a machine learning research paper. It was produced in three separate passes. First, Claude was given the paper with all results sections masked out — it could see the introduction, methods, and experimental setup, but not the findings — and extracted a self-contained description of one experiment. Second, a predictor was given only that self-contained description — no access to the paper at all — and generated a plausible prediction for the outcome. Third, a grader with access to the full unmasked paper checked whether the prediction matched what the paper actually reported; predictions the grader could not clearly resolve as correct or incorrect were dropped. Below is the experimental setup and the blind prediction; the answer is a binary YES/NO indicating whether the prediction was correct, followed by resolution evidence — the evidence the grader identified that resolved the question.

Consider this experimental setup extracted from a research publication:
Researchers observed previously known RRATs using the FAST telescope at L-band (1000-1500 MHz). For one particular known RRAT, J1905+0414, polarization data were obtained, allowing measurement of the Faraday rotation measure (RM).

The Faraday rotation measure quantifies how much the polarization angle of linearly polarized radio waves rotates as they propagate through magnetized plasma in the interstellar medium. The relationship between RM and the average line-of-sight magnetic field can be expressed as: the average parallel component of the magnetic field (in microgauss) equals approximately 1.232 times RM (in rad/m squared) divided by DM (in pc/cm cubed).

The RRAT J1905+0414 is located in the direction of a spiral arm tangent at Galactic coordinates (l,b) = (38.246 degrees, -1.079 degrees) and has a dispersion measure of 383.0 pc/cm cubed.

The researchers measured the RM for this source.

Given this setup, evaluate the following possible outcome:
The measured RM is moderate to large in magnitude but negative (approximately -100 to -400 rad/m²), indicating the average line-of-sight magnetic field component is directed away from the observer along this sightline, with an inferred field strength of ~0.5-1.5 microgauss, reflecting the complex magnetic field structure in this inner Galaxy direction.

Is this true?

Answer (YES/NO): NO